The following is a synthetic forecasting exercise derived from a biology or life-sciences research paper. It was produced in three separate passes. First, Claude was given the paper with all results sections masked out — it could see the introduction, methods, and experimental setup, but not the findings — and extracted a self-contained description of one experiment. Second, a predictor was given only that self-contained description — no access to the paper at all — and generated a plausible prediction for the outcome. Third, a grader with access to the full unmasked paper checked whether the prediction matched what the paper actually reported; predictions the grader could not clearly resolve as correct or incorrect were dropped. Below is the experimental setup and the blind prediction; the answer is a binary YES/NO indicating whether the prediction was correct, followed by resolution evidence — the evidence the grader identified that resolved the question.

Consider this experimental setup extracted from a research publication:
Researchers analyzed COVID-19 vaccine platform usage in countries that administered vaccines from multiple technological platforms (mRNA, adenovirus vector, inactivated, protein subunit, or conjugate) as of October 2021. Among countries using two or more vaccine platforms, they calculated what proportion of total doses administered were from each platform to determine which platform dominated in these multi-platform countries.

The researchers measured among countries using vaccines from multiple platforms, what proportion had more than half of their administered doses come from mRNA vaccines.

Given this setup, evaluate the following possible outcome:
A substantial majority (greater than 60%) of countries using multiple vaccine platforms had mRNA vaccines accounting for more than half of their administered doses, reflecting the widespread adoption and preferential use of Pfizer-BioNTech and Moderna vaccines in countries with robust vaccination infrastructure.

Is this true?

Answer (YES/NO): YES